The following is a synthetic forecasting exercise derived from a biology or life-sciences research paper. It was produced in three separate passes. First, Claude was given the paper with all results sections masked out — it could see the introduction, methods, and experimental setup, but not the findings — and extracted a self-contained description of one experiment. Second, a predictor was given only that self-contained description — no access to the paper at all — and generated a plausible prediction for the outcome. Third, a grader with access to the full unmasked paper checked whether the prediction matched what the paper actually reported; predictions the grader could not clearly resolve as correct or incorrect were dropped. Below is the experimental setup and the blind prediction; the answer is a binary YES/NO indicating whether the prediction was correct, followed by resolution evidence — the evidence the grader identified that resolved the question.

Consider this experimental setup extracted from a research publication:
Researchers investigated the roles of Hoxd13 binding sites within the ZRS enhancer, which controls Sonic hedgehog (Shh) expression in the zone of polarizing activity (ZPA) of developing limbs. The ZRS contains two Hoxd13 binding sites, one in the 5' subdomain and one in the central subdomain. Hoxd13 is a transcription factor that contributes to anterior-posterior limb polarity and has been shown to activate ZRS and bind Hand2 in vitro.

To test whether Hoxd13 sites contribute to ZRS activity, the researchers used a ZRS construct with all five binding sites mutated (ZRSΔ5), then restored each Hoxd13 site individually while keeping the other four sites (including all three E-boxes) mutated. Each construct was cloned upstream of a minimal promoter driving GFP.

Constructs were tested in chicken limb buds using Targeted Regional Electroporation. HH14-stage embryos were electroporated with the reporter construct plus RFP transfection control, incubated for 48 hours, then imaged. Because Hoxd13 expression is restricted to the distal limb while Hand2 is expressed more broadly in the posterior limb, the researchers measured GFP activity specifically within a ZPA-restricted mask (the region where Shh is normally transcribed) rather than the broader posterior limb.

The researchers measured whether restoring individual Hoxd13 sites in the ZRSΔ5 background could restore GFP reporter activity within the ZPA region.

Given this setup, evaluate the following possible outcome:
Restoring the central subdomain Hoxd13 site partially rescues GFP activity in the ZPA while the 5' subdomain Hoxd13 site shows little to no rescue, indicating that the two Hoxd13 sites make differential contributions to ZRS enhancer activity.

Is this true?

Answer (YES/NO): NO